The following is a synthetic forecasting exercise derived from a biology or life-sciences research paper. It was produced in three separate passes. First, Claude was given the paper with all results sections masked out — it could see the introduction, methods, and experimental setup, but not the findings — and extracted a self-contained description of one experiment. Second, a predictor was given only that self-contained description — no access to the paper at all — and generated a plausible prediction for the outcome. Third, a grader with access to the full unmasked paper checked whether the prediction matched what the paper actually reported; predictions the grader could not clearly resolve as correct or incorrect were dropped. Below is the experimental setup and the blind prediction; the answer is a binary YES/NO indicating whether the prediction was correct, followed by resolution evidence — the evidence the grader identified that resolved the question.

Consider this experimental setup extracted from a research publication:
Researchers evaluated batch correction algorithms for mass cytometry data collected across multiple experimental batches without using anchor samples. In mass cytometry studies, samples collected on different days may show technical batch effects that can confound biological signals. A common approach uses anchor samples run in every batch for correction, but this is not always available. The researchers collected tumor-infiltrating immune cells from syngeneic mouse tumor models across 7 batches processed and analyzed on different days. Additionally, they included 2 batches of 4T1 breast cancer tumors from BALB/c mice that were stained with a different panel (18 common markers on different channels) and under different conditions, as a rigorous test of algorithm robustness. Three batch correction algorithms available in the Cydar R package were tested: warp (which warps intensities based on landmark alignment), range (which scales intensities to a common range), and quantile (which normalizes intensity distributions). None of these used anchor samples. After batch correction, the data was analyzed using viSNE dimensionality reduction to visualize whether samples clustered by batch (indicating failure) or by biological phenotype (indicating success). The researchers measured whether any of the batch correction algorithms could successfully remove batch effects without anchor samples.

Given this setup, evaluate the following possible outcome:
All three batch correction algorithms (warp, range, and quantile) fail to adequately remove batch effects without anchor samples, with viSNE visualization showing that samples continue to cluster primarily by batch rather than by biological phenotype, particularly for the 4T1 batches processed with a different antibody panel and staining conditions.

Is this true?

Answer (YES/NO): NO